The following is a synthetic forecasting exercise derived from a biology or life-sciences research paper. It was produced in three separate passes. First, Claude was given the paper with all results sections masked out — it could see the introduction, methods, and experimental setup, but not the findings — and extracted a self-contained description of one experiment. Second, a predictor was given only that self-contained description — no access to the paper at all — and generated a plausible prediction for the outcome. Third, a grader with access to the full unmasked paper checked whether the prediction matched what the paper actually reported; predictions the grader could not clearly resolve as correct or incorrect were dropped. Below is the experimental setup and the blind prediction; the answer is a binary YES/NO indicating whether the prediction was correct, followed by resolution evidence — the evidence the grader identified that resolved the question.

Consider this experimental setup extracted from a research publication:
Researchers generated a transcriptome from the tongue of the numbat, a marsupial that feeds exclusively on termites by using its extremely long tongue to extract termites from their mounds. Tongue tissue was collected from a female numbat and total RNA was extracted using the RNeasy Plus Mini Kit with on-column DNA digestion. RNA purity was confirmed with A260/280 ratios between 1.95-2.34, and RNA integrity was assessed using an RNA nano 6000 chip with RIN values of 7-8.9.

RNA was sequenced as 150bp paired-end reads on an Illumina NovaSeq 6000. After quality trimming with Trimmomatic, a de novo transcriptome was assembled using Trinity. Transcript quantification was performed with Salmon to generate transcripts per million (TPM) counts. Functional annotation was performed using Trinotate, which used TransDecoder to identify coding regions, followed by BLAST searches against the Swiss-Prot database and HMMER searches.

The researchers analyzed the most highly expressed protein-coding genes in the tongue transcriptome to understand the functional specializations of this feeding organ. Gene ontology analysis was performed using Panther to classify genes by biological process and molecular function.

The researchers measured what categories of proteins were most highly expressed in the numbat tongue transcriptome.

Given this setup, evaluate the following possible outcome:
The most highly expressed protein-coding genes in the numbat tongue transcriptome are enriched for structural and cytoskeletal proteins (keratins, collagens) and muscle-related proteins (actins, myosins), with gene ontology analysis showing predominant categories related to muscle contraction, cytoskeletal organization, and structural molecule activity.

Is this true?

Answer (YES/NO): NO